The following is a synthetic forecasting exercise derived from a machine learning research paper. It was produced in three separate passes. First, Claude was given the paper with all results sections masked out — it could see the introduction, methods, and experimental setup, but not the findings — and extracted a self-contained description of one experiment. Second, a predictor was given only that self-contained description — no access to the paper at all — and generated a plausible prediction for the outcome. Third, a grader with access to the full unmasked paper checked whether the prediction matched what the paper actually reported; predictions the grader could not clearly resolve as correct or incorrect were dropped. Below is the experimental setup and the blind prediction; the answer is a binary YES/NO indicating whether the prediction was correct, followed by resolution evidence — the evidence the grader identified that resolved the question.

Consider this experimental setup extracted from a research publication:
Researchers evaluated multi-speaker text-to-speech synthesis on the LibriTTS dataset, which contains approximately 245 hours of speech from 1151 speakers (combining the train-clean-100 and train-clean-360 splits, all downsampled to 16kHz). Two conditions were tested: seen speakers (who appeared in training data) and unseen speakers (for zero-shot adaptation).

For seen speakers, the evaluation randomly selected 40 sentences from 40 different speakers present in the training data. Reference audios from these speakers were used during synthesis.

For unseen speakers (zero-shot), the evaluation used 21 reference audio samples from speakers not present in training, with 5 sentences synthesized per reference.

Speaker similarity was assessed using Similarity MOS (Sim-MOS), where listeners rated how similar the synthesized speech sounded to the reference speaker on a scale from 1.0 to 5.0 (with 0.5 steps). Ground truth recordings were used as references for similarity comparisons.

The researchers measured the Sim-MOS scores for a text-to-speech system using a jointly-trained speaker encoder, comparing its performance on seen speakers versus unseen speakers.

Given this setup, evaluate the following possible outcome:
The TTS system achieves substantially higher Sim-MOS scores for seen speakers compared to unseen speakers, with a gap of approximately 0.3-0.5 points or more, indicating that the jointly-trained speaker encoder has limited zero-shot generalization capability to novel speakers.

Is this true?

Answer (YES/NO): YES